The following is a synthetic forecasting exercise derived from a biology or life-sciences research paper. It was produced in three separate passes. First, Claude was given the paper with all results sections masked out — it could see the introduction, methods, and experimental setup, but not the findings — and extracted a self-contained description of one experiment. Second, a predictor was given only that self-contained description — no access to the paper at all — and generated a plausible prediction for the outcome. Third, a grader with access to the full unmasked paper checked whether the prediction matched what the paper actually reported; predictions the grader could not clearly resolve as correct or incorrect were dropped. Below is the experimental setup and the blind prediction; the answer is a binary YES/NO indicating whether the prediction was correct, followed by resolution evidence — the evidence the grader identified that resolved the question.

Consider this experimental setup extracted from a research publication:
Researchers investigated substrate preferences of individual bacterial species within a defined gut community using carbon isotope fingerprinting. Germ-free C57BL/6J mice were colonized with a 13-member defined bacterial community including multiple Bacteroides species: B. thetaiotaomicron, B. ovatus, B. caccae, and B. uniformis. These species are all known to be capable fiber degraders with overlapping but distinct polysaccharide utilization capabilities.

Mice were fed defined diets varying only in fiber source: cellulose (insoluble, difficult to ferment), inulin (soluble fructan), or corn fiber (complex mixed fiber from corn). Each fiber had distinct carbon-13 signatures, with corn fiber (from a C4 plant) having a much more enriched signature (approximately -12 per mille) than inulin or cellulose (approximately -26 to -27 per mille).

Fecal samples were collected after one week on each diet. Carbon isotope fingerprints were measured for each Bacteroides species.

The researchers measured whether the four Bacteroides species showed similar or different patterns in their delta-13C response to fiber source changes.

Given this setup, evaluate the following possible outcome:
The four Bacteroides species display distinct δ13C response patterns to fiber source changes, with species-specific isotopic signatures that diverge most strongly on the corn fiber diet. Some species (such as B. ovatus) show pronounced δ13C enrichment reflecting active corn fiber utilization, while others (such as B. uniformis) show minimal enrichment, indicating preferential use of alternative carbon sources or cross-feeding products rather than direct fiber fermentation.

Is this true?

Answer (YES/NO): NO